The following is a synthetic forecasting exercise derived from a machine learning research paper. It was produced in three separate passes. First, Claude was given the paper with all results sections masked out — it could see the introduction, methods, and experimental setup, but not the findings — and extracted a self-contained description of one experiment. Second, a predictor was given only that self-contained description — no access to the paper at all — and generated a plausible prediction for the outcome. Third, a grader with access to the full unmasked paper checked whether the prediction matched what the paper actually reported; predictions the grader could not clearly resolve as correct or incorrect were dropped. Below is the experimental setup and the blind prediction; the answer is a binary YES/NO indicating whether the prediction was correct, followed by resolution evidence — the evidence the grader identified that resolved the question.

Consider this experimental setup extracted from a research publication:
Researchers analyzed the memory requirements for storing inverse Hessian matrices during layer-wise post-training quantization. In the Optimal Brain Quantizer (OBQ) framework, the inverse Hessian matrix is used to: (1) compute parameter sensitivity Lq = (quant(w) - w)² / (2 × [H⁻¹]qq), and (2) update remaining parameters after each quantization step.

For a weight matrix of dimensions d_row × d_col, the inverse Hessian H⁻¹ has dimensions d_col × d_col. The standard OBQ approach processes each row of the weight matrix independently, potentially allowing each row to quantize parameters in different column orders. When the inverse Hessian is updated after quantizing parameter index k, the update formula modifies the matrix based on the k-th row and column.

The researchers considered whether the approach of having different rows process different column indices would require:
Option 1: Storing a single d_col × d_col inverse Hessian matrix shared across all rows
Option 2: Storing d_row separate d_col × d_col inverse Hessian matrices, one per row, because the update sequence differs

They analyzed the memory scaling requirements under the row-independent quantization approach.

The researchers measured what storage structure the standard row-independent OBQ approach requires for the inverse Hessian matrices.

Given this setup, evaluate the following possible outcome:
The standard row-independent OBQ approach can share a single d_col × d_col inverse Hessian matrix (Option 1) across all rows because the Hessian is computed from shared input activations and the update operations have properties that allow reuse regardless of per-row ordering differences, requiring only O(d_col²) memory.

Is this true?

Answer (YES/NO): NO